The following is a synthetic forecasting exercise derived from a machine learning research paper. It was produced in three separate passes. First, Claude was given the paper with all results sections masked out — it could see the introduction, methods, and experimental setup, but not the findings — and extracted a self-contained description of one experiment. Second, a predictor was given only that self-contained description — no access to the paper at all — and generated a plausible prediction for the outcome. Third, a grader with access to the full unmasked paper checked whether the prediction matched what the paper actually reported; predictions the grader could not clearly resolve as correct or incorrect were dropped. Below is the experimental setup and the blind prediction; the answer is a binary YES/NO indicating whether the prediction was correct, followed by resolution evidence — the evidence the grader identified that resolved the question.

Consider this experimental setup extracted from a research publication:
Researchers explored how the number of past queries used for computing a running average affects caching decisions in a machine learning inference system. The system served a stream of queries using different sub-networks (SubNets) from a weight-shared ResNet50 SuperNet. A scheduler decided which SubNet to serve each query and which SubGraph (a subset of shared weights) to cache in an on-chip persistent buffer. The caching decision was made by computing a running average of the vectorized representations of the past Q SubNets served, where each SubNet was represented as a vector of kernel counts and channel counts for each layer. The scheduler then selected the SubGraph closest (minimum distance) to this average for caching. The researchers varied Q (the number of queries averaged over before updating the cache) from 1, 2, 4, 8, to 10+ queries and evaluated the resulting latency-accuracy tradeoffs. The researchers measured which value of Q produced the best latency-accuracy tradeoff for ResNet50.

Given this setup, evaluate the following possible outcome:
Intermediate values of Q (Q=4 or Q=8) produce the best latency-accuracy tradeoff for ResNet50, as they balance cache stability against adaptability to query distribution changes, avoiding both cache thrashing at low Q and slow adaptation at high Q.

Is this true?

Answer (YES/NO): YES